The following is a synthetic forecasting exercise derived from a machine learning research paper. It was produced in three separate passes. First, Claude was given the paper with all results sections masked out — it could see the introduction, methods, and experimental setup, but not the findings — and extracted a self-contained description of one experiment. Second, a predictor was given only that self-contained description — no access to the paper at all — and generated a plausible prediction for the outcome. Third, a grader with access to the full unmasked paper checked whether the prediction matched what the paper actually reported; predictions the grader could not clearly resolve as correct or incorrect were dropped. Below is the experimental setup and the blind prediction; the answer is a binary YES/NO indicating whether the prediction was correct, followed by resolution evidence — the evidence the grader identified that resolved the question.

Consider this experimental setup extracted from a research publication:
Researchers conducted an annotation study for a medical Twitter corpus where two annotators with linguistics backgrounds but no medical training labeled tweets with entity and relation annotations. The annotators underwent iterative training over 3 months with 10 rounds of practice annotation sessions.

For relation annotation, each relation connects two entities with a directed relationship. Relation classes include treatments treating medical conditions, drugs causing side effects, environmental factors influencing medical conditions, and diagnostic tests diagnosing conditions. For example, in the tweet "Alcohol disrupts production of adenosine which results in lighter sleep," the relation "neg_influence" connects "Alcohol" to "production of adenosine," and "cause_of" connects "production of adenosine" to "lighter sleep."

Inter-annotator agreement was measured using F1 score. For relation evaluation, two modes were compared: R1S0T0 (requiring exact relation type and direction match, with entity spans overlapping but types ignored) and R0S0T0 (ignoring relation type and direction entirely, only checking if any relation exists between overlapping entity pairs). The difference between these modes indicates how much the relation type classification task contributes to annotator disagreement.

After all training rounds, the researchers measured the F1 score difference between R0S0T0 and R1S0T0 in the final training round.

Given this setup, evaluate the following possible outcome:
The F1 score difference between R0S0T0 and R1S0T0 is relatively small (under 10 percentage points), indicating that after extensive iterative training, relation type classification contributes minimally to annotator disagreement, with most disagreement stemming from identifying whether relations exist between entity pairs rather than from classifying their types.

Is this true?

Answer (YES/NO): NO